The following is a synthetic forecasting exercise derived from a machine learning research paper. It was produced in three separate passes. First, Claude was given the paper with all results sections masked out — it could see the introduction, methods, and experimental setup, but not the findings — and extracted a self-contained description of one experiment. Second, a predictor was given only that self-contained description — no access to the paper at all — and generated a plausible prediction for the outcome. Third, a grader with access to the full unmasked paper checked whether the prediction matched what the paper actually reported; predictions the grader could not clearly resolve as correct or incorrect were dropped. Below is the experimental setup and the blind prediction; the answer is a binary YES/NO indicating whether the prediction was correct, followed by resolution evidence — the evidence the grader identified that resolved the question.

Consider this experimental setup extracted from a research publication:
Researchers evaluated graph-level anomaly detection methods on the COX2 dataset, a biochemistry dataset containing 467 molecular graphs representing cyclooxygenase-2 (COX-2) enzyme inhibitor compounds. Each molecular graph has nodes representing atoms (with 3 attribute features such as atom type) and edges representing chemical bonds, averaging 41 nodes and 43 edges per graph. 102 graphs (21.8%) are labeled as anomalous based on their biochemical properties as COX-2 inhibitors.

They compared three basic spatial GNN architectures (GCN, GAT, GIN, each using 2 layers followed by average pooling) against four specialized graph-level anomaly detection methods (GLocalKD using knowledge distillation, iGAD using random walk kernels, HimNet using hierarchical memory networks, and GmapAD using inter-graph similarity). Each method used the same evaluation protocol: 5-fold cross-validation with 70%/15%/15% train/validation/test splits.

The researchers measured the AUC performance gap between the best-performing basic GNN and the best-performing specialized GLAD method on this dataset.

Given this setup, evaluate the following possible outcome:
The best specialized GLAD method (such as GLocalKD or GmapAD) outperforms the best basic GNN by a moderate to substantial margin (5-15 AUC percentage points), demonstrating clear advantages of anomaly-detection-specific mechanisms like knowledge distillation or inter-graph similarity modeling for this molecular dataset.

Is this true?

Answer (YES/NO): YES